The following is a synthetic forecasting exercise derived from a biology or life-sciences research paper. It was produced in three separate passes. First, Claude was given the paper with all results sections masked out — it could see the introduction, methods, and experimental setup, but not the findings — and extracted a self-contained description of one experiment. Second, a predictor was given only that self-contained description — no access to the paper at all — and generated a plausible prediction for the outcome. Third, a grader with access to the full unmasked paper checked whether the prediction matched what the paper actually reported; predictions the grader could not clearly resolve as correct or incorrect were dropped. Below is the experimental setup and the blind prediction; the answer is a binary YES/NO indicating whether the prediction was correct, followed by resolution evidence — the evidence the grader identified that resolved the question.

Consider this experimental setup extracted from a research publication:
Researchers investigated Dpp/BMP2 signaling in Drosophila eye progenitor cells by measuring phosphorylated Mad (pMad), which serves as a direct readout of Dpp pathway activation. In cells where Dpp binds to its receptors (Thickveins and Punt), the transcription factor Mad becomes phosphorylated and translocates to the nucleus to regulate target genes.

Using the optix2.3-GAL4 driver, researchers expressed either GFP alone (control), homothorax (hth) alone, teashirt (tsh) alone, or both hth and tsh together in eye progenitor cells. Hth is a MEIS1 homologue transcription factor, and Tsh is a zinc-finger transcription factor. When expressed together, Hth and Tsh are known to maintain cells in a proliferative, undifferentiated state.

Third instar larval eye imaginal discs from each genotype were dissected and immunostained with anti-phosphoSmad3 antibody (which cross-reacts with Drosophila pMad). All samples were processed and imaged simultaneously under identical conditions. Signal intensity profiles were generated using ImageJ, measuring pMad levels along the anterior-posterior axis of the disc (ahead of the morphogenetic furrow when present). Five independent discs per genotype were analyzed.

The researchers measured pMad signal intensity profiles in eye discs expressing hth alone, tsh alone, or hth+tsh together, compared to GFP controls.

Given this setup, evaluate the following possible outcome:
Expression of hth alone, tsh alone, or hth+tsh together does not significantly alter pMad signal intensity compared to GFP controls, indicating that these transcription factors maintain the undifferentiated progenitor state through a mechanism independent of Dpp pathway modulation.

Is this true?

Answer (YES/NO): NO